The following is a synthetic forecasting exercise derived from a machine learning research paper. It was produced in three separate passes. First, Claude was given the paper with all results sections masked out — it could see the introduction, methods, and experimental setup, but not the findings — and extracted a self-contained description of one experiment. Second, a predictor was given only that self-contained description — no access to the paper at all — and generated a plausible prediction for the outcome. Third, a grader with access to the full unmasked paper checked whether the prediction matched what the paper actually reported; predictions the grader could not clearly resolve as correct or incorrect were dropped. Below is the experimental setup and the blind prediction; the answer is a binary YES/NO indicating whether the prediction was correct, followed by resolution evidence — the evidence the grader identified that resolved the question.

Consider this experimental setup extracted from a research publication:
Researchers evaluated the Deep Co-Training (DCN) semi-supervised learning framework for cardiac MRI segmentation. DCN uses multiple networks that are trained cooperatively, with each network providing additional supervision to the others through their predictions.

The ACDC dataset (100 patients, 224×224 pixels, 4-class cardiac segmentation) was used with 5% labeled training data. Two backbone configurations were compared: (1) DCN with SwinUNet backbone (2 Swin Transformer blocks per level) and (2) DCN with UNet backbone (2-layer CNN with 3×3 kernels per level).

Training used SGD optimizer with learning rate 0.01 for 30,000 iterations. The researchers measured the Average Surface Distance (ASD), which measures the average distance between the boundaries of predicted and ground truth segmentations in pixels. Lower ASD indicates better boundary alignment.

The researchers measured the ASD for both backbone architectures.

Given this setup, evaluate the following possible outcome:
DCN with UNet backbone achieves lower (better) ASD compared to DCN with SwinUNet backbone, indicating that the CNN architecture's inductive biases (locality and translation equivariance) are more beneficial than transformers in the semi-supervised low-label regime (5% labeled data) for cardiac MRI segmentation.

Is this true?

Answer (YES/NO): NO